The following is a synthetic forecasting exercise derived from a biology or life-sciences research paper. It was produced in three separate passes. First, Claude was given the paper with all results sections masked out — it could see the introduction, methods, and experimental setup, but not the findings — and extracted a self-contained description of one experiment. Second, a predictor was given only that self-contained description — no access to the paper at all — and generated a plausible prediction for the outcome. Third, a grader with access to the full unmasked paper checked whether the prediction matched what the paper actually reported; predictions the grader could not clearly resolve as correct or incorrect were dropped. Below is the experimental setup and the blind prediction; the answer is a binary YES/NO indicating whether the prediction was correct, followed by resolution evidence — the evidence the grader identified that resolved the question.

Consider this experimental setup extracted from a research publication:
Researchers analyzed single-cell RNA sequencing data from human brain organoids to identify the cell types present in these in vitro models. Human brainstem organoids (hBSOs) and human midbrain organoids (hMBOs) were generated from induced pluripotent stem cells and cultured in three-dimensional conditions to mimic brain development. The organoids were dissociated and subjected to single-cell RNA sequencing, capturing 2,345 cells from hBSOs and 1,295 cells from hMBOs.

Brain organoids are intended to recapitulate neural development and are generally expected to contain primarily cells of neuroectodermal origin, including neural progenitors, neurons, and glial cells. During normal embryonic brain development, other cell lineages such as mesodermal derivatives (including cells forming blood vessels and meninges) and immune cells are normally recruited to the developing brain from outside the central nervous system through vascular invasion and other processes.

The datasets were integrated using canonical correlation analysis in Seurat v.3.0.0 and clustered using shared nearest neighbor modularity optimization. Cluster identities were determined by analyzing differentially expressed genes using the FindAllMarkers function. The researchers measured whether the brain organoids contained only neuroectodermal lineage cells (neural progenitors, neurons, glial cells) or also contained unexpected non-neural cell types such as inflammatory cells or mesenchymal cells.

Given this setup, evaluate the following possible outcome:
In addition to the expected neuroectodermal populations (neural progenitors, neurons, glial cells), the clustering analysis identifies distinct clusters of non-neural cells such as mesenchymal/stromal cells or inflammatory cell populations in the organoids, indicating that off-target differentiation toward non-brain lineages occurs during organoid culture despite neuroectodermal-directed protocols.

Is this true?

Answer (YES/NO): YES